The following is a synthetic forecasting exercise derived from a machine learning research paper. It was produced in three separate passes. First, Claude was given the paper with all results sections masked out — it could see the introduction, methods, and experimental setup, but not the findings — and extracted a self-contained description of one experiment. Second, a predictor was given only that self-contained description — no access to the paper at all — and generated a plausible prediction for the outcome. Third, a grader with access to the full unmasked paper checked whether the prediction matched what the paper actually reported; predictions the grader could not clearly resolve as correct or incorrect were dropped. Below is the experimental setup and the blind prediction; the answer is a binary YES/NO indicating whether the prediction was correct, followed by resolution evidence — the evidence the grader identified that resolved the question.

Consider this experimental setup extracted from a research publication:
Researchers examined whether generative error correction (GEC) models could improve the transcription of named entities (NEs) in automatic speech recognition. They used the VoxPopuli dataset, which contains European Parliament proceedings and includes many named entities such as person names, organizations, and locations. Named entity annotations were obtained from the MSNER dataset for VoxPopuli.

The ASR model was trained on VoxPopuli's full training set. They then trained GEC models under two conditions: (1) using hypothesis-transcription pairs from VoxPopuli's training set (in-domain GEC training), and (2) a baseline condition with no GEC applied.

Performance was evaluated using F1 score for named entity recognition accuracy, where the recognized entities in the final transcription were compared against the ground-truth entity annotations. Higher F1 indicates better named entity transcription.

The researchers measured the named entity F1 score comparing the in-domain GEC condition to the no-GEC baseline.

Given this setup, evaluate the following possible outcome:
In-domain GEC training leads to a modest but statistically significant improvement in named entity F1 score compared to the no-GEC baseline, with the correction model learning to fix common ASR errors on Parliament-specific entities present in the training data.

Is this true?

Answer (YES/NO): NO